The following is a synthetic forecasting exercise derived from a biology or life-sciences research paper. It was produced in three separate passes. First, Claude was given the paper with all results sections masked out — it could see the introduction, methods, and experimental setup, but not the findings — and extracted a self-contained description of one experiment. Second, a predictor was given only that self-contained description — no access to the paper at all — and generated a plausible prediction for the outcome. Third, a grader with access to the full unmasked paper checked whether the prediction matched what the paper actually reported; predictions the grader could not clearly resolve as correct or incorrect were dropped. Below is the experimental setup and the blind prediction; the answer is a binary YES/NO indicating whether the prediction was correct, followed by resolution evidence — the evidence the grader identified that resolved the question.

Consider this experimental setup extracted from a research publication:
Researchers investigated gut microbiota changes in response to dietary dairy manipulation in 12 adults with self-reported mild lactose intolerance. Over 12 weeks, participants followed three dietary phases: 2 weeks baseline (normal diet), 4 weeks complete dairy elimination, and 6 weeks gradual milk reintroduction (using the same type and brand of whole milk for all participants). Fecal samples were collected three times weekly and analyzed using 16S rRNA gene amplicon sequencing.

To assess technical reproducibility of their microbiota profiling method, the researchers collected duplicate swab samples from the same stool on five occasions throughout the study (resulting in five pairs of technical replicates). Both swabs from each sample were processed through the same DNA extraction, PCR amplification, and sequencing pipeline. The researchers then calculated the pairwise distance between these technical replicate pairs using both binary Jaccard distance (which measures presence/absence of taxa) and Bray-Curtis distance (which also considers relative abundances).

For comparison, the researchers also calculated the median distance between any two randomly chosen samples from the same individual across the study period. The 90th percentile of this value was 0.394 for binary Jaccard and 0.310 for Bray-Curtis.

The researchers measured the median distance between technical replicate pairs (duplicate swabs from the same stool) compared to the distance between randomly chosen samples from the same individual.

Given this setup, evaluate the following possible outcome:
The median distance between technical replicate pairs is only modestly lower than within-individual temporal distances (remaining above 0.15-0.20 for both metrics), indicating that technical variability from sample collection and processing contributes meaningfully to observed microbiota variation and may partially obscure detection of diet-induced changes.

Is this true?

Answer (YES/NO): NO